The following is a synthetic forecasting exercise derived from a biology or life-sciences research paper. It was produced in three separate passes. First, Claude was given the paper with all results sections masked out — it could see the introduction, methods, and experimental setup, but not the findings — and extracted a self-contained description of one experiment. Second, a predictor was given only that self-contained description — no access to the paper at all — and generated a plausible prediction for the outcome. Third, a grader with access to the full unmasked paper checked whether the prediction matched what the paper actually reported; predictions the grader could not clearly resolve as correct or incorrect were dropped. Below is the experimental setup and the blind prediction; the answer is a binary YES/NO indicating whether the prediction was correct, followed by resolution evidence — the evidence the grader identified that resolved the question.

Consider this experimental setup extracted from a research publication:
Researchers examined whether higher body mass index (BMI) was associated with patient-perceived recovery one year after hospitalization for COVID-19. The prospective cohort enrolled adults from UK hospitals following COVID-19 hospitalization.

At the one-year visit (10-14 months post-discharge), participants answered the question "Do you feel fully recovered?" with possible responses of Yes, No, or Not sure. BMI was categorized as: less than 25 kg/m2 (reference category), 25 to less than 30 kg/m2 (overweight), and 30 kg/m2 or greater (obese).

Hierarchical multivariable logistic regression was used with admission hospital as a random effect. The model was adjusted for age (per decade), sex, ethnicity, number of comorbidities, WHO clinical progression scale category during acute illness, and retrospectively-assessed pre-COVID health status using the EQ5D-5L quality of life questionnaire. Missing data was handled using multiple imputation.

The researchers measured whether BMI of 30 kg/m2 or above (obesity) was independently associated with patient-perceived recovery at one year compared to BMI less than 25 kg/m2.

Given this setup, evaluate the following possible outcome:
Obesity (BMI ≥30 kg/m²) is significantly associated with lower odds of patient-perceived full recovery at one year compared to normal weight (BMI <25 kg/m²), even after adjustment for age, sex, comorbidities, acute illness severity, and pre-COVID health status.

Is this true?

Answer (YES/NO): YES